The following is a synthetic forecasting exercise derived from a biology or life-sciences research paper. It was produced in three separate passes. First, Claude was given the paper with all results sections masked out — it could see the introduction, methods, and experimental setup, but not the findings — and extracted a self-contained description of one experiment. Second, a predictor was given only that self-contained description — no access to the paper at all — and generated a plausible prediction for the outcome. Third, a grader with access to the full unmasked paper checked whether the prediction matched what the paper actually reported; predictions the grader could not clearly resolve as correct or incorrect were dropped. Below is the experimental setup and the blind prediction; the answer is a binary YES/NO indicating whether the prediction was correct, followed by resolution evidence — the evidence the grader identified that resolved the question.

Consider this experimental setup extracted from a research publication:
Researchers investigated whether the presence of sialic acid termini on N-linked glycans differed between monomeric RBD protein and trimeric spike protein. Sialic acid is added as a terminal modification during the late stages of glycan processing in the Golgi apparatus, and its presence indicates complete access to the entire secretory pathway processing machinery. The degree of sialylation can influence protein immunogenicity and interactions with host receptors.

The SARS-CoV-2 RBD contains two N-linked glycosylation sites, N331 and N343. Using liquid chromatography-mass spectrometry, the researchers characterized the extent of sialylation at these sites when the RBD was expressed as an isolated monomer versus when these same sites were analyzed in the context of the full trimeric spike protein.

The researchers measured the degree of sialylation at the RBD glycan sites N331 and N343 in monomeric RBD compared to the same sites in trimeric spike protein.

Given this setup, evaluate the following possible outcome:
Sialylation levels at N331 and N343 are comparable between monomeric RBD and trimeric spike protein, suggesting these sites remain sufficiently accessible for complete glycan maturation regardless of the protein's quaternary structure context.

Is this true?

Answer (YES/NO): YES